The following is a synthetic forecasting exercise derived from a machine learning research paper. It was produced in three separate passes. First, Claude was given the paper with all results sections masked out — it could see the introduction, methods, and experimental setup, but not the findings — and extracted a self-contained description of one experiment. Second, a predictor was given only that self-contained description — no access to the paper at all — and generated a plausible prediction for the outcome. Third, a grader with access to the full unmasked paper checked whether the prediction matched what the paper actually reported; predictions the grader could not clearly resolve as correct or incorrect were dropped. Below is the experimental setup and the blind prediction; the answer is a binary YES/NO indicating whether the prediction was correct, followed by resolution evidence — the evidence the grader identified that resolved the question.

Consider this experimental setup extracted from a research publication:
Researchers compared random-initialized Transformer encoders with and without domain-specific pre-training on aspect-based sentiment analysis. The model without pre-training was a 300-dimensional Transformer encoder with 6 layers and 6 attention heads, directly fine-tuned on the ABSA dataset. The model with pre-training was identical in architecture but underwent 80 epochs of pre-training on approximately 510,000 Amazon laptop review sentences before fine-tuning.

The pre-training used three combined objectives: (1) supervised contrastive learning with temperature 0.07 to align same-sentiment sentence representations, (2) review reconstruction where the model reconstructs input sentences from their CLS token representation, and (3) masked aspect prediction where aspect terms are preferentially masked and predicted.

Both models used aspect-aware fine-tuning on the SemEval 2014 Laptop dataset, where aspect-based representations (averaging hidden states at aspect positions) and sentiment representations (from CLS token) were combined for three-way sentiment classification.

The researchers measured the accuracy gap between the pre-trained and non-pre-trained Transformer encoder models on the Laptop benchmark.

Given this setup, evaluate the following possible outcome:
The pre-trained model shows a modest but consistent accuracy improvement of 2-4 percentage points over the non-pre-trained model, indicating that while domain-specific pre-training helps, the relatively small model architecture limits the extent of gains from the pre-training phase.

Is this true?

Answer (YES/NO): NO